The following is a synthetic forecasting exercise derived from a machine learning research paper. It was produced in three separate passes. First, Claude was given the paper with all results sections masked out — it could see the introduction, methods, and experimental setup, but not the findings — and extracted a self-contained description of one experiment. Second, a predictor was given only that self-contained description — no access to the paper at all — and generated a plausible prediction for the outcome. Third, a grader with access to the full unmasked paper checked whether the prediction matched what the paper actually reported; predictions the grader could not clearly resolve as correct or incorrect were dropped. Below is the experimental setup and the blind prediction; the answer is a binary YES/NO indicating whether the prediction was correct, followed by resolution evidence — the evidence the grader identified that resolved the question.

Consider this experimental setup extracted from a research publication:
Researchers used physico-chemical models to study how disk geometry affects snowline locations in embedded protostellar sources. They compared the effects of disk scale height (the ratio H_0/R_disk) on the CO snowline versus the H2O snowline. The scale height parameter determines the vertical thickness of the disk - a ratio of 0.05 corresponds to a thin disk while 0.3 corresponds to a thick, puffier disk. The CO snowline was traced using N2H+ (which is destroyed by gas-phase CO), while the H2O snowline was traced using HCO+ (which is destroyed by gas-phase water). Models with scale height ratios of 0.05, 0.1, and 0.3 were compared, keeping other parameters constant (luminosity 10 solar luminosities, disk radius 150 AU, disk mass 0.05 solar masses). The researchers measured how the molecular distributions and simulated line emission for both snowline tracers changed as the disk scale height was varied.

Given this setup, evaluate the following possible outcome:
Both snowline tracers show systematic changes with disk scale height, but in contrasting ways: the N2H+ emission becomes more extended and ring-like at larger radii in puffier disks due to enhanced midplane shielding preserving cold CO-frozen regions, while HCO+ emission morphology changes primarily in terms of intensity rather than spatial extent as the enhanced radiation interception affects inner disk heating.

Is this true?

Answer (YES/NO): NO